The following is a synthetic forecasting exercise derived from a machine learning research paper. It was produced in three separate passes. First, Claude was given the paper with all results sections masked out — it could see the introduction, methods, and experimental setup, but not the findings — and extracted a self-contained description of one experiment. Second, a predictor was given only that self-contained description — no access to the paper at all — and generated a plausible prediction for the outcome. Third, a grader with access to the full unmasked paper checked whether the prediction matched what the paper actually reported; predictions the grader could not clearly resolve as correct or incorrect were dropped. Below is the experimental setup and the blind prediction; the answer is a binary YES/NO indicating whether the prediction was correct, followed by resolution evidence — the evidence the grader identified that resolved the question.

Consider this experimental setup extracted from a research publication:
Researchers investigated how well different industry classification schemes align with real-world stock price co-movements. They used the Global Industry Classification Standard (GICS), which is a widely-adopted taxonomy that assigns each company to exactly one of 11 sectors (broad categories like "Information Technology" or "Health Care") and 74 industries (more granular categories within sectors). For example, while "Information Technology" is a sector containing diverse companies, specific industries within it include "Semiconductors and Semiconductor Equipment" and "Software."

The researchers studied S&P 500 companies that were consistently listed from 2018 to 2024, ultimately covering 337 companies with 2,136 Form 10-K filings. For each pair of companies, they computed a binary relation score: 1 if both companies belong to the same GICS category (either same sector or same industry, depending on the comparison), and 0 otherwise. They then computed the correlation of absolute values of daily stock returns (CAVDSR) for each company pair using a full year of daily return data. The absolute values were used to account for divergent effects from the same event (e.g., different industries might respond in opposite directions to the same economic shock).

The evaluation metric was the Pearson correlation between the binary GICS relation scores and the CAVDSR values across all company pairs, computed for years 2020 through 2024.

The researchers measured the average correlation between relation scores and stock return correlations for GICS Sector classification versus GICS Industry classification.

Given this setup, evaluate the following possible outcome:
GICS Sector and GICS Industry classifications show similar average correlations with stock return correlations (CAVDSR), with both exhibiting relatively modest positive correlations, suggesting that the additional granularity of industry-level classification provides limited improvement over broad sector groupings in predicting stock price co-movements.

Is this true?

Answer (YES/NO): NO